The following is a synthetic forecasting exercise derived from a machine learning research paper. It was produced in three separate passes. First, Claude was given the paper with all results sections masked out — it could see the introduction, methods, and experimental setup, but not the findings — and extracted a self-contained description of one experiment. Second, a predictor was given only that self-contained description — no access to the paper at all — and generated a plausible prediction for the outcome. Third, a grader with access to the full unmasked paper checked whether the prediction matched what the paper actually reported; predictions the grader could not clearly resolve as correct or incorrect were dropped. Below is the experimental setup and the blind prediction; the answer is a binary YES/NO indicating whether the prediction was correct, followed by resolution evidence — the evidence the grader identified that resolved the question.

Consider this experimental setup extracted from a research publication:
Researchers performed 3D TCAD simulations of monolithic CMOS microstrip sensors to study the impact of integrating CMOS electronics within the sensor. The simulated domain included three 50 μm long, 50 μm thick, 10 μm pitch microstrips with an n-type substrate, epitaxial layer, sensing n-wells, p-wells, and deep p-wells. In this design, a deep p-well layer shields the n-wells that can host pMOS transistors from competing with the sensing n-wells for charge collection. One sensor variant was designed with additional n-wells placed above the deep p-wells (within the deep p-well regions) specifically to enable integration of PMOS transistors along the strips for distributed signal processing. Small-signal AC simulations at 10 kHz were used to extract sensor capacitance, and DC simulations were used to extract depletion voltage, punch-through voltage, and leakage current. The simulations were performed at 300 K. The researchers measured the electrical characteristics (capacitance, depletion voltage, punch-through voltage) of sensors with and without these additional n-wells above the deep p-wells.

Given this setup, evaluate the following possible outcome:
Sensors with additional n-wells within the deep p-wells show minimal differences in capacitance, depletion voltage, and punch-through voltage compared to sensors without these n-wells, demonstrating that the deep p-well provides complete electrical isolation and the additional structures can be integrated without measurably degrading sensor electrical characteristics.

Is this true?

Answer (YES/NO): YES